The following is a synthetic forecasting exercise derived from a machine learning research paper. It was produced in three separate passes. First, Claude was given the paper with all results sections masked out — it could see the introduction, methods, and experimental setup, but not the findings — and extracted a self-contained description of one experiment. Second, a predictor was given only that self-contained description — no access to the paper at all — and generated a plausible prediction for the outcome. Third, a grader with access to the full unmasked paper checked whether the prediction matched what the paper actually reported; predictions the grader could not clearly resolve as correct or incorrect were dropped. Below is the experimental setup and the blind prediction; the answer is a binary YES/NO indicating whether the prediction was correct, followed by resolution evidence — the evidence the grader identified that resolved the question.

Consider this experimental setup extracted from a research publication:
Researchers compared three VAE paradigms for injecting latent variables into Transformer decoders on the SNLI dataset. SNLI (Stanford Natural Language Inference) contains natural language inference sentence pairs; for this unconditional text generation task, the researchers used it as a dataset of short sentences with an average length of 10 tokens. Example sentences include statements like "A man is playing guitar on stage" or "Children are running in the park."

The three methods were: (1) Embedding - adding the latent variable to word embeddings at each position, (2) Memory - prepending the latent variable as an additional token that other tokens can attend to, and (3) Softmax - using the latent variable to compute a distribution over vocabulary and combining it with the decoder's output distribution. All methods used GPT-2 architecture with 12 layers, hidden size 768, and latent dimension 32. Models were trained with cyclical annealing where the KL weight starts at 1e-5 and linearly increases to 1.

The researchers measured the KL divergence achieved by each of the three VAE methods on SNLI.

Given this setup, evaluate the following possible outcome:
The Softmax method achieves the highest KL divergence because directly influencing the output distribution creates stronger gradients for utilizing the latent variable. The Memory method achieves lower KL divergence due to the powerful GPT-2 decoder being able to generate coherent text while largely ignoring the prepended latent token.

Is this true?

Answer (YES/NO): NO